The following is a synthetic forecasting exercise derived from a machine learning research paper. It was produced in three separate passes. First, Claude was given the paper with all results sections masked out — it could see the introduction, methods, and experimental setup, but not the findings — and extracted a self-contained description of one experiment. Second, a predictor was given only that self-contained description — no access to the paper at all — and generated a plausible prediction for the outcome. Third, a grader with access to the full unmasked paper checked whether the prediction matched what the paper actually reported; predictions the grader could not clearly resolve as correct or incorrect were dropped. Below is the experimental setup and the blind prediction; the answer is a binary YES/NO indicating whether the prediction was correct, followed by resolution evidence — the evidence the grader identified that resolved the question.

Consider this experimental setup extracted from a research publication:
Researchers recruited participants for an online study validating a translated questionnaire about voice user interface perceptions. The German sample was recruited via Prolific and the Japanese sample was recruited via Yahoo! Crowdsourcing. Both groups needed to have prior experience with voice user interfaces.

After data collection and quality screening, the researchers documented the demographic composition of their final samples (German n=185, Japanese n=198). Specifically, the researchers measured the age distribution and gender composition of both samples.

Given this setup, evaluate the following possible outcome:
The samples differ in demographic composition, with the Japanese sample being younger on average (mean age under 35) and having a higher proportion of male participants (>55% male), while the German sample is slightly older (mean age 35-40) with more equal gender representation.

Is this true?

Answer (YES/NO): NO